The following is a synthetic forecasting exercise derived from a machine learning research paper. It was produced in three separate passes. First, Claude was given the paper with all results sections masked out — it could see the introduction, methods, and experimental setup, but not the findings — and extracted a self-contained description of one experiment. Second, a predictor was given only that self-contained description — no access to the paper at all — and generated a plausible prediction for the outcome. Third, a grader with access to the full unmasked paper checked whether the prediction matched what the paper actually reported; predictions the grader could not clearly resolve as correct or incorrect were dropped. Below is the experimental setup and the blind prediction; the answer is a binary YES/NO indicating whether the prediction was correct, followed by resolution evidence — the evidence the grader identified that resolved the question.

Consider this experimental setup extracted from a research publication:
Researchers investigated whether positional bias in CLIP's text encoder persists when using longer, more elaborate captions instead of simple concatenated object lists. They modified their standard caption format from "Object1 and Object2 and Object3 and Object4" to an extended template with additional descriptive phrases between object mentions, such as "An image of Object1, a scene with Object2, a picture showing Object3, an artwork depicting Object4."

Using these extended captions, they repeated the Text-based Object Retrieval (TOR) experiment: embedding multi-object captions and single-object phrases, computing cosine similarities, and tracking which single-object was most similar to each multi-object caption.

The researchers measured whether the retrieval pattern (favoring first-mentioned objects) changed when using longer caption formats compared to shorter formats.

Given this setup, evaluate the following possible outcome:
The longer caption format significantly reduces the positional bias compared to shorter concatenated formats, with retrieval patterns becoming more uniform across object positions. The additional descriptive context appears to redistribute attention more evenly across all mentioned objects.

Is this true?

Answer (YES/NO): NO